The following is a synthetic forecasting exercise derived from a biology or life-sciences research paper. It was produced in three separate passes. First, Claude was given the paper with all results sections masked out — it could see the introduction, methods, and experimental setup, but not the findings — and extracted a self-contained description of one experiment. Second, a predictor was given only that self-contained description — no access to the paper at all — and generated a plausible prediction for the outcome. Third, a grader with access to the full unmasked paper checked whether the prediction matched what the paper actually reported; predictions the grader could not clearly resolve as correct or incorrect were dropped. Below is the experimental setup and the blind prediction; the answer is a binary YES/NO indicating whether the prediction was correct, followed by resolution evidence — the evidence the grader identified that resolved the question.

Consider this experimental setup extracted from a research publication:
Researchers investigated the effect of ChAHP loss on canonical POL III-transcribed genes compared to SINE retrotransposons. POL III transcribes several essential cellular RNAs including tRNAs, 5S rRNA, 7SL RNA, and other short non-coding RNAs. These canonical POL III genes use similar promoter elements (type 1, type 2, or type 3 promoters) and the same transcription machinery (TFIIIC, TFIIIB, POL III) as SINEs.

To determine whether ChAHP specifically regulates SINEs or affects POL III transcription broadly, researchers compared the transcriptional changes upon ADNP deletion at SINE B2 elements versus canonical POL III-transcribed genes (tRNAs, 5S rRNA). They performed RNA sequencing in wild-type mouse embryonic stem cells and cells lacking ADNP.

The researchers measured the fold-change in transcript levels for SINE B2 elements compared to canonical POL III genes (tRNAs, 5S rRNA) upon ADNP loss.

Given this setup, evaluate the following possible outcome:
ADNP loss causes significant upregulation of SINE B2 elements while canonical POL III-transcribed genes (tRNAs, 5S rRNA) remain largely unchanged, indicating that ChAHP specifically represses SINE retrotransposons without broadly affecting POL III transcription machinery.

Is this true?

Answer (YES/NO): YES